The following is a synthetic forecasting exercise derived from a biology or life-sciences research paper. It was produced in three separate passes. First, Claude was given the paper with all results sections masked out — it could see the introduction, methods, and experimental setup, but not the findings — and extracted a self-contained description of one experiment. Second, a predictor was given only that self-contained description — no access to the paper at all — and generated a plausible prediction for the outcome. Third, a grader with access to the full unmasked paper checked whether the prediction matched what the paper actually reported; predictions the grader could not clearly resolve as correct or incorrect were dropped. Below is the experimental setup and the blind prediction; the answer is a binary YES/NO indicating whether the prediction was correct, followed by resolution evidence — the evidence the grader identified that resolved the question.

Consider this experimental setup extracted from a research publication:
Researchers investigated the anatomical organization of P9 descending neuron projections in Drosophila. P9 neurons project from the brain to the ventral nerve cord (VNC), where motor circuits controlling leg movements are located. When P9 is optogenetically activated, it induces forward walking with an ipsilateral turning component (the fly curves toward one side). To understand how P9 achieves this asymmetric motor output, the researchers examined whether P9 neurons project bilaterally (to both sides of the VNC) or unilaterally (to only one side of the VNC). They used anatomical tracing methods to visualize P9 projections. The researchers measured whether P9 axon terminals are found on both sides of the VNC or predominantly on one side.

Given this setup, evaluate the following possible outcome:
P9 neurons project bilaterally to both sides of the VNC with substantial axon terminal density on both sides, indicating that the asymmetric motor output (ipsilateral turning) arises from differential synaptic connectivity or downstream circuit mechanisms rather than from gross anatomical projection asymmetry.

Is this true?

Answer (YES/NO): NO